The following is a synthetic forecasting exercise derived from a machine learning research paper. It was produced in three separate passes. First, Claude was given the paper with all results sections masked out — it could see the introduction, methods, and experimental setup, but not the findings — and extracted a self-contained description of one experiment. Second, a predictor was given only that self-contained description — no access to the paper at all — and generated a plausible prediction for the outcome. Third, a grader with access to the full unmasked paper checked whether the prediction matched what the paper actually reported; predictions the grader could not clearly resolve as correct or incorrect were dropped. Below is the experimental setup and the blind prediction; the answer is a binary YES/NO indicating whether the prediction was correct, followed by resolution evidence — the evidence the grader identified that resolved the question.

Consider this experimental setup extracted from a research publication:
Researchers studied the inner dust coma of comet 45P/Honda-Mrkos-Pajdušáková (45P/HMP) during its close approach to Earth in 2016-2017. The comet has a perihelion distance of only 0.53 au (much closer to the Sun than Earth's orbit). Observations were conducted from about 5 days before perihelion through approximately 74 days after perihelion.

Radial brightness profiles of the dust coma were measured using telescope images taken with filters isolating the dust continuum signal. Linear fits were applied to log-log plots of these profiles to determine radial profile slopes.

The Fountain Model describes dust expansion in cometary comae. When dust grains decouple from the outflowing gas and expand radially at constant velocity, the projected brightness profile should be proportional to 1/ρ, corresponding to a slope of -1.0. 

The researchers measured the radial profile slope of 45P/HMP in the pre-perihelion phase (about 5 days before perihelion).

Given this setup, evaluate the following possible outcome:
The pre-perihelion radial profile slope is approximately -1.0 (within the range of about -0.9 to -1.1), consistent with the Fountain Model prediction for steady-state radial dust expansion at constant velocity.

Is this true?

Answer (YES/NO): NO